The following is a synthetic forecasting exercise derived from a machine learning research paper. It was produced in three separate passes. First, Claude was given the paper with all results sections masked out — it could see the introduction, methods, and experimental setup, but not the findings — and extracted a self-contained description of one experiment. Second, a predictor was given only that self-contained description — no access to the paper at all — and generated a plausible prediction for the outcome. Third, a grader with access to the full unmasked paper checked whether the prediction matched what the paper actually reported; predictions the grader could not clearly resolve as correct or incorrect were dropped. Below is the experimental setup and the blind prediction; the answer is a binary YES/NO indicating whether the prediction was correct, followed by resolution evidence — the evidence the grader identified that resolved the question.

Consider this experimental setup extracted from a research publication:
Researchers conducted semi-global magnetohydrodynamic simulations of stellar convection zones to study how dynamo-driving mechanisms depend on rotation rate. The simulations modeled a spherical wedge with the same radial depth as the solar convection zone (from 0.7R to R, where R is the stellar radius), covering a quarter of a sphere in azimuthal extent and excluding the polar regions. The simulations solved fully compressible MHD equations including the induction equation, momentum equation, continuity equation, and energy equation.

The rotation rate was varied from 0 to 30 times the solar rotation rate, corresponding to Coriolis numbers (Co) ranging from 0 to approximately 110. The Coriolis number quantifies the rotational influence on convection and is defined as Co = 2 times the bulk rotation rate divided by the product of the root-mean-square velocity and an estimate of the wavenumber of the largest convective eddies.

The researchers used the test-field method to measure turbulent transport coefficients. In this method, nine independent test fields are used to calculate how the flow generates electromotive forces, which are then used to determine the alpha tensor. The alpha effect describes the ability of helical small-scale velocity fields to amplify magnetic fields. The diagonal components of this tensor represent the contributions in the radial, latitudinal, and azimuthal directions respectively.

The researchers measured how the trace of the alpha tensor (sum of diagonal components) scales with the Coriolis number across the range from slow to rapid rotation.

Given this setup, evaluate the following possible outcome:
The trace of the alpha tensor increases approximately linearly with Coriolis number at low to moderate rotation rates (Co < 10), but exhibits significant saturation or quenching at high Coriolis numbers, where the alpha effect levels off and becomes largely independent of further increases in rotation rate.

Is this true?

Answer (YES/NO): NO